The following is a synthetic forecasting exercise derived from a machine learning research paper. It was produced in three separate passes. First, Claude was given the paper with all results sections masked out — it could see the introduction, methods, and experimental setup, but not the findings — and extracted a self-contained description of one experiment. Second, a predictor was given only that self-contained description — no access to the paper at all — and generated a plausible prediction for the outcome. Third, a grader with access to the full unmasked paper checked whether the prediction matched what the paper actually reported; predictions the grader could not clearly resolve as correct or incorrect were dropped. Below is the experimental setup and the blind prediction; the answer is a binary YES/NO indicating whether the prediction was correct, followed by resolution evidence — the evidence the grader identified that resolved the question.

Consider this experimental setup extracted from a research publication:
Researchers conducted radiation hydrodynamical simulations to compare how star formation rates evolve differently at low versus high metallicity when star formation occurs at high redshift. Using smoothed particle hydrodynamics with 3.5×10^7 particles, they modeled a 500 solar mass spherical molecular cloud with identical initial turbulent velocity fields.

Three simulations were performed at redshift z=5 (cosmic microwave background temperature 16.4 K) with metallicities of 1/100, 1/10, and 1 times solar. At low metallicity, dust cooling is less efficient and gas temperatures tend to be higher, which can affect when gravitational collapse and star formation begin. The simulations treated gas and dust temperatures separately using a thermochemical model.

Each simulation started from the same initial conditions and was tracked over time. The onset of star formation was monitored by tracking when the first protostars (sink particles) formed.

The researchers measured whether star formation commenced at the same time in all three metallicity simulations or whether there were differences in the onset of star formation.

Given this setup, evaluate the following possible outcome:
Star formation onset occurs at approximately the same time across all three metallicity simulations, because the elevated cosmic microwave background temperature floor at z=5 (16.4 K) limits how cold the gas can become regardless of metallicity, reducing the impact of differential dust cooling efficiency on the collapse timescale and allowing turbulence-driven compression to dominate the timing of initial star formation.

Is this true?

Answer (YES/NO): NO